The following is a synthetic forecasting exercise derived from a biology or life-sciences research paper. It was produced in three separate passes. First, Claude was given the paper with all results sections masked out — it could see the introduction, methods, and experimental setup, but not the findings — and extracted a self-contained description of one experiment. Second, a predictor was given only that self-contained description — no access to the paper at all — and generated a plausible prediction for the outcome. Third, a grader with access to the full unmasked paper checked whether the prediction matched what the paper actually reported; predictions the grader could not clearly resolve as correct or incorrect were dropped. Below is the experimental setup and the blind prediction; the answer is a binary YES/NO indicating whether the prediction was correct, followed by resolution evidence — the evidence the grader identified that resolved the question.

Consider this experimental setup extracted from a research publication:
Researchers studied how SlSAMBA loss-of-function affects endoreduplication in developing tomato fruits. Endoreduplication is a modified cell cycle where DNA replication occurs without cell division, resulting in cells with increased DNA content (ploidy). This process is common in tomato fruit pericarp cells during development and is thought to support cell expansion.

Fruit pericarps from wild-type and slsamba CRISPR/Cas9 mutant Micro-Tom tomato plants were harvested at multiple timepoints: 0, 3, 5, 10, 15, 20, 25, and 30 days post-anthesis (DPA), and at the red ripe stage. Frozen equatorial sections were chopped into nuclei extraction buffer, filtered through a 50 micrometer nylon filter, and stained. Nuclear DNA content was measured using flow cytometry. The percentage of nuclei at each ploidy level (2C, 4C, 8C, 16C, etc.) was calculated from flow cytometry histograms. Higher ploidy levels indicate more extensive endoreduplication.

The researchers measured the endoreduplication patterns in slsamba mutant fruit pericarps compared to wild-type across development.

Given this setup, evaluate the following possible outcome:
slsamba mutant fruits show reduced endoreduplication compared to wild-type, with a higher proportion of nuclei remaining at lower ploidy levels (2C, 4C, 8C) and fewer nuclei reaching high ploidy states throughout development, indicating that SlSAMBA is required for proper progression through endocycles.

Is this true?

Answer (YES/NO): NO